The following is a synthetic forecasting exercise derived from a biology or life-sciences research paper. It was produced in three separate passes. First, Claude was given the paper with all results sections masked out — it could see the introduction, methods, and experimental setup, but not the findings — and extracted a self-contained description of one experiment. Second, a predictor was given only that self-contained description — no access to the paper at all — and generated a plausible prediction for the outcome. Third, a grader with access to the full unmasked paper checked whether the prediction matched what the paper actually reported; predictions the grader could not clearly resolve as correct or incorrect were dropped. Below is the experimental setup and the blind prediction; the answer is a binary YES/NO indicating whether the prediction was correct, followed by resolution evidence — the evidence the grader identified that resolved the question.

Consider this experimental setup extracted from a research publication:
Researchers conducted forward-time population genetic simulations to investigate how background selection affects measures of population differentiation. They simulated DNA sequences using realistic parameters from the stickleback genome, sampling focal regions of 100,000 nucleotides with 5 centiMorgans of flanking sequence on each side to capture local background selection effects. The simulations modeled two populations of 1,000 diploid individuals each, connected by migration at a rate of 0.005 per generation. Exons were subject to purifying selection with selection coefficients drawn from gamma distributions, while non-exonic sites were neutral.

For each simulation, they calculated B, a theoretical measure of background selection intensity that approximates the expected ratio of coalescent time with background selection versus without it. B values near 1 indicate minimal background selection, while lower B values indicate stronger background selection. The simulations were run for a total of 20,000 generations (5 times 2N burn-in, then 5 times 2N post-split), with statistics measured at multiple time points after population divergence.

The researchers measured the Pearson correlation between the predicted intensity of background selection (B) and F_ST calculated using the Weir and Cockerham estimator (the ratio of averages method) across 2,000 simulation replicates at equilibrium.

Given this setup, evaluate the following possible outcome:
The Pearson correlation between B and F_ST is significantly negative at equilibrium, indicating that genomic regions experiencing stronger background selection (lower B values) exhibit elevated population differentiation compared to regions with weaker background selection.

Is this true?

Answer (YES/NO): NO